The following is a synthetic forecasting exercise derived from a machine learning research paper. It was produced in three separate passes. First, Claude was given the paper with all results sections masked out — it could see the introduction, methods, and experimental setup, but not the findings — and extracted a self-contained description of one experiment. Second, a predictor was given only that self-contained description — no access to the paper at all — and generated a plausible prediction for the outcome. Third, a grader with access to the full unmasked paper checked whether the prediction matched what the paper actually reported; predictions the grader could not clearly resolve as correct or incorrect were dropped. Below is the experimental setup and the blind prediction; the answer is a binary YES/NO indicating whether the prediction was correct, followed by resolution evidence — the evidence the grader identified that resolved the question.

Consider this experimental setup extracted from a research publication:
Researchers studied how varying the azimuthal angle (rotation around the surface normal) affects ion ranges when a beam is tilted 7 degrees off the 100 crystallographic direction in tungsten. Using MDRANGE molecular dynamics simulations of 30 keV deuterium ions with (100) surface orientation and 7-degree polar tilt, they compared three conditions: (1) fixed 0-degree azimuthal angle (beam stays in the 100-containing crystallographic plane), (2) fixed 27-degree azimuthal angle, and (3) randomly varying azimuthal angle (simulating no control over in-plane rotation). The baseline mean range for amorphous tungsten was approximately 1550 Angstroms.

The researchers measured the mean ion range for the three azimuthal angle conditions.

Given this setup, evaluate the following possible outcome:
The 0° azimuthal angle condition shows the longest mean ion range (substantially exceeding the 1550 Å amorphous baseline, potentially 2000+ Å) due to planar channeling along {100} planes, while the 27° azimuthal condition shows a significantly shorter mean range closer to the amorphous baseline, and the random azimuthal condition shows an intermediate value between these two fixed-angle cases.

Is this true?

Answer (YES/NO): NO